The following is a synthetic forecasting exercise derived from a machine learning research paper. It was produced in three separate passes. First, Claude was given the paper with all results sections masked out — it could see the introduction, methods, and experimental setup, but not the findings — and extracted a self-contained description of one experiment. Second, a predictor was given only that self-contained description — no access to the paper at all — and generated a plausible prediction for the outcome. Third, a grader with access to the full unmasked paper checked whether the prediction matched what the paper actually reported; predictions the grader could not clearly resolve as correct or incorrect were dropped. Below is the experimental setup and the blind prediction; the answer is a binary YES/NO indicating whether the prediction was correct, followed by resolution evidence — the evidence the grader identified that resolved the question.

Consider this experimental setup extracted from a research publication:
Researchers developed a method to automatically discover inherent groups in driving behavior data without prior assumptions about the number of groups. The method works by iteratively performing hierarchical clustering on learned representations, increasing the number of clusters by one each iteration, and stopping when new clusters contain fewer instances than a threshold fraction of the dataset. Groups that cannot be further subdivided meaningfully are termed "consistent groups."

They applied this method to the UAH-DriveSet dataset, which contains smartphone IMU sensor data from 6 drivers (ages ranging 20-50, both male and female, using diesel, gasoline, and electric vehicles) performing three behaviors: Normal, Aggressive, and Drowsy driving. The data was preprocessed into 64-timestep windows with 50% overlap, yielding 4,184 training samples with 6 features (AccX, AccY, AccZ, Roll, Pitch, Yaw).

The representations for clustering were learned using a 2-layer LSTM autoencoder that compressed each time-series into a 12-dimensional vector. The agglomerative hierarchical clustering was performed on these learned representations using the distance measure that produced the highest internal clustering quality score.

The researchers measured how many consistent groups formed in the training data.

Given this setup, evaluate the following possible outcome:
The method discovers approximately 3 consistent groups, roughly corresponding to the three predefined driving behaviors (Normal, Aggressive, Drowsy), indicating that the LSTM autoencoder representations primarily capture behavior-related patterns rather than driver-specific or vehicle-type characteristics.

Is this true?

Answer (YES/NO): NO